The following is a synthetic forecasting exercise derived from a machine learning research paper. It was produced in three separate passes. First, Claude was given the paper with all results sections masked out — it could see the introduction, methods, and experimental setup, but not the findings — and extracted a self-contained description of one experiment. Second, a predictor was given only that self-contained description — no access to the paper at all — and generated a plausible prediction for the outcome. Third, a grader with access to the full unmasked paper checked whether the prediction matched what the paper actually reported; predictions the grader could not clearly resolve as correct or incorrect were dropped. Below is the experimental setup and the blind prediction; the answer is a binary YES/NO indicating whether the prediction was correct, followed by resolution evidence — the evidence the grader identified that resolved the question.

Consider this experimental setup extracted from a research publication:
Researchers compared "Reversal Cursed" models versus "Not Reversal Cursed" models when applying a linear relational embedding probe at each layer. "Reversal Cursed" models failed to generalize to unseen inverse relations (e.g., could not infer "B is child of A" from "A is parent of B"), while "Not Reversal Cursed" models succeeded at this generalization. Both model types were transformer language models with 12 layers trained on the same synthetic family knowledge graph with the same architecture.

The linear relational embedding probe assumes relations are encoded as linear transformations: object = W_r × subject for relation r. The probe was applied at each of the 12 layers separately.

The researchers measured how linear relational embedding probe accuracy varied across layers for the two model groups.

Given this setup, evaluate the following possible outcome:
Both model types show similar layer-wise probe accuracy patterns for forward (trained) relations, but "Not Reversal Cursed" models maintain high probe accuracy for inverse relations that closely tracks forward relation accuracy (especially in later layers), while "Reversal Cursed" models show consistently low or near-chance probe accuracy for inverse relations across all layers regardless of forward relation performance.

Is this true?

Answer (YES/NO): NO